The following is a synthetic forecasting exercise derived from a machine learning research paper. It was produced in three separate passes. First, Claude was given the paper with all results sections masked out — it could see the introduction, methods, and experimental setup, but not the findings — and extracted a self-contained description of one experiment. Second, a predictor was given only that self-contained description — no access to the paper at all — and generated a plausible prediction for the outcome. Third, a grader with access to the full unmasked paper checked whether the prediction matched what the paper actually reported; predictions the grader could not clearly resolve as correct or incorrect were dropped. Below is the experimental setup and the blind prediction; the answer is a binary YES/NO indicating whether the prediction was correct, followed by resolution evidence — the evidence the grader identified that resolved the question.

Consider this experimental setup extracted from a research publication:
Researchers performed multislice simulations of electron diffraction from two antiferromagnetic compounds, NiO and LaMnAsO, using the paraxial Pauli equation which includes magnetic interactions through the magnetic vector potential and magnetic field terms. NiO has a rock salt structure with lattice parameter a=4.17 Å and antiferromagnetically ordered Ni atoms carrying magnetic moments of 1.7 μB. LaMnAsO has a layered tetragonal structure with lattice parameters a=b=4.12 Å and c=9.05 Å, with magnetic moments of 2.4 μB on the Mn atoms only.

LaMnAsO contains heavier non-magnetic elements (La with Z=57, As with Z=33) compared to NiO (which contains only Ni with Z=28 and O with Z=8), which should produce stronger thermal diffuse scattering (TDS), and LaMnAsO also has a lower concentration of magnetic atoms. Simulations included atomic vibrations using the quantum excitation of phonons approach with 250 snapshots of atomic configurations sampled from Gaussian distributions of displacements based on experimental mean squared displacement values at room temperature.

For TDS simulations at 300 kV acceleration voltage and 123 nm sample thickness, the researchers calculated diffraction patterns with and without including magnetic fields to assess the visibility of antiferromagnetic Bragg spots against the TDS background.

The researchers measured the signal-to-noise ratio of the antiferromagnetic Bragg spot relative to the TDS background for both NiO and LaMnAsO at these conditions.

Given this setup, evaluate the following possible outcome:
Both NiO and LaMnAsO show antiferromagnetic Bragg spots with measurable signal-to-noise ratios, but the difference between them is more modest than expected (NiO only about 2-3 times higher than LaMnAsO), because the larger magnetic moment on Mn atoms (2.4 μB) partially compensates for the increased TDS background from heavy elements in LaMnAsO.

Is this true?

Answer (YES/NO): NO